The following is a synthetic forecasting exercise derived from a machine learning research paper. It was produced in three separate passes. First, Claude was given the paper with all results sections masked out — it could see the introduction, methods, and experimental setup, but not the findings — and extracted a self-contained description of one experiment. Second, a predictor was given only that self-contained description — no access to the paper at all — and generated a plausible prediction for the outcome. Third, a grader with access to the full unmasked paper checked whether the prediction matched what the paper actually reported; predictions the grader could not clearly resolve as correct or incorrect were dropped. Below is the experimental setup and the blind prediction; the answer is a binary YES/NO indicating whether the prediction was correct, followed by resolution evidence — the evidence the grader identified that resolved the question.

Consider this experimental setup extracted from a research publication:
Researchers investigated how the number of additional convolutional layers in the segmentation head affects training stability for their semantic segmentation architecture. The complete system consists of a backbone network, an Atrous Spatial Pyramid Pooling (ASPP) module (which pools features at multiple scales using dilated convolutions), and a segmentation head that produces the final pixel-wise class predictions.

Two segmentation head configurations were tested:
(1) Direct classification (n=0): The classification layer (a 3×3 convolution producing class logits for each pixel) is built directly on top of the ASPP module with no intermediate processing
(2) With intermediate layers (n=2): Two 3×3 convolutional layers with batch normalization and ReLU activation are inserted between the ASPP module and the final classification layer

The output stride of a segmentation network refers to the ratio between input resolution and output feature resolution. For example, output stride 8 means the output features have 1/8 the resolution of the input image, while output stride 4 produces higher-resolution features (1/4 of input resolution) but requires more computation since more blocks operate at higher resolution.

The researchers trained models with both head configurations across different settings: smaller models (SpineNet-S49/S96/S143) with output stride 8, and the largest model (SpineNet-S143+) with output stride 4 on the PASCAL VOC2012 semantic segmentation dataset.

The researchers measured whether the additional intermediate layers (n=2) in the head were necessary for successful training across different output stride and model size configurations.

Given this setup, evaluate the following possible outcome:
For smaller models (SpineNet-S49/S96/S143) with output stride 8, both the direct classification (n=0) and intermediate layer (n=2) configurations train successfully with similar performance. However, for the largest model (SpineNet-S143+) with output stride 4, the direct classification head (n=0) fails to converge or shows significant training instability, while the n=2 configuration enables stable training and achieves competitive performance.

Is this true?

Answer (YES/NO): NO